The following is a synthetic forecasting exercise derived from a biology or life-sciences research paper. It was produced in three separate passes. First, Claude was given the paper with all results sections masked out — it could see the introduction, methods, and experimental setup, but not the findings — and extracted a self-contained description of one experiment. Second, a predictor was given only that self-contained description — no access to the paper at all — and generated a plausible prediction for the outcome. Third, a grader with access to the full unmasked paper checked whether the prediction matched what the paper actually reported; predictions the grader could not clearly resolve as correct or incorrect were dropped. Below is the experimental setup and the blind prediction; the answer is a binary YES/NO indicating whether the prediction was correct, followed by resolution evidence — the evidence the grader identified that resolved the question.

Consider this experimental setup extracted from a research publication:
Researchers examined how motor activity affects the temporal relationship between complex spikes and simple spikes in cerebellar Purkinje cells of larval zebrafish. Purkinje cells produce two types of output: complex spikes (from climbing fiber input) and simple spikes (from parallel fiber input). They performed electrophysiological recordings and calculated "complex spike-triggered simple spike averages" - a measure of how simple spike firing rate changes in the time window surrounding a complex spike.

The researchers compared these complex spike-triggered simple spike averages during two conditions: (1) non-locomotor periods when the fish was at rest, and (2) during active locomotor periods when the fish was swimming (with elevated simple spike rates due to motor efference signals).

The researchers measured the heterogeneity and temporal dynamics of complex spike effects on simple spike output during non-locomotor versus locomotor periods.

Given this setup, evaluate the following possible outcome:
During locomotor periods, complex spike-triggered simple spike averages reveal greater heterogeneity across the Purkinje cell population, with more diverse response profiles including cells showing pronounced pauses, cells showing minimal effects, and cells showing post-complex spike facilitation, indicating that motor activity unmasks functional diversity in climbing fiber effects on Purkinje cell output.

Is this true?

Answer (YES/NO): NO